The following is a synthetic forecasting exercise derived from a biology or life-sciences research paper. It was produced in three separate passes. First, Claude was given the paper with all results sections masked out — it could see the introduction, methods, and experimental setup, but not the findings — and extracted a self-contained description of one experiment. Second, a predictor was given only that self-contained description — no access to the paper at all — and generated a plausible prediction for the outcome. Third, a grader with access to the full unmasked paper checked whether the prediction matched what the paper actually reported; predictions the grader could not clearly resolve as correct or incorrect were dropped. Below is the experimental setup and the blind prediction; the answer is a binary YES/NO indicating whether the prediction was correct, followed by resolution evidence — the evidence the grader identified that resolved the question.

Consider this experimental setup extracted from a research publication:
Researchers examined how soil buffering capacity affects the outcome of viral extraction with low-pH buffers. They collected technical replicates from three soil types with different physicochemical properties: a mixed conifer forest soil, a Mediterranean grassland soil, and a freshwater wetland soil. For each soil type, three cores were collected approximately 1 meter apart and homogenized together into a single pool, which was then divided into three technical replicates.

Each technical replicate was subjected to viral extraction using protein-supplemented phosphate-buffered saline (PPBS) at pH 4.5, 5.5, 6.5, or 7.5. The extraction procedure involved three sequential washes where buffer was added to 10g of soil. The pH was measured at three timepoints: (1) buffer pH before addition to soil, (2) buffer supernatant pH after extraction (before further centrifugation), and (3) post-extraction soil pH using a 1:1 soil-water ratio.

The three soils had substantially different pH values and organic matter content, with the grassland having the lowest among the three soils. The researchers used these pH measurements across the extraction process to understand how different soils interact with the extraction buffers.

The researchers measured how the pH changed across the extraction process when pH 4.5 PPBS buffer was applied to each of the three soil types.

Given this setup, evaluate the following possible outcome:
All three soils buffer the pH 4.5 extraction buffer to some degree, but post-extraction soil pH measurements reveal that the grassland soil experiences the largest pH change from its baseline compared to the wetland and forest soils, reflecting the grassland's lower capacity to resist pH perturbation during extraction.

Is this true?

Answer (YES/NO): YES